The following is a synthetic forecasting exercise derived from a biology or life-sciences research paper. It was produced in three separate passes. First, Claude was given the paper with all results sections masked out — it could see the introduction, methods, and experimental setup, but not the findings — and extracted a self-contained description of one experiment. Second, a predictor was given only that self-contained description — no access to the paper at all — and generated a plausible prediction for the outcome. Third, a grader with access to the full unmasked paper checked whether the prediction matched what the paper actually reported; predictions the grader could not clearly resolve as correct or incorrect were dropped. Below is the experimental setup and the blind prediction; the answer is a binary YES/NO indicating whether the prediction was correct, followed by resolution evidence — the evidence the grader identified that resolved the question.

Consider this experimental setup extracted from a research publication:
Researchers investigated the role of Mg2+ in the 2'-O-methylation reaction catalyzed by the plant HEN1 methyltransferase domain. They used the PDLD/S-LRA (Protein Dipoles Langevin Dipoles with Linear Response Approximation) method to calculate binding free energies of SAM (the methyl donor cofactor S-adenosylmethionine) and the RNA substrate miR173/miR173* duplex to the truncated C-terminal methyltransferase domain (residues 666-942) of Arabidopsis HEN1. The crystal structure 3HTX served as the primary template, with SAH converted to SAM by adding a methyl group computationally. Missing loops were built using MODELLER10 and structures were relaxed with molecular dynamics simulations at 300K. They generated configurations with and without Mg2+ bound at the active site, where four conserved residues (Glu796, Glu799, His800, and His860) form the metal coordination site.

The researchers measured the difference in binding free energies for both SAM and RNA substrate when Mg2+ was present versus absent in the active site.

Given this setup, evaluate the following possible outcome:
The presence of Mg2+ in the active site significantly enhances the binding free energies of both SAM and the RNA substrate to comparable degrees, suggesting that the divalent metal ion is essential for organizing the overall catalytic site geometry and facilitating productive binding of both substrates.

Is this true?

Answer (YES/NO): NO